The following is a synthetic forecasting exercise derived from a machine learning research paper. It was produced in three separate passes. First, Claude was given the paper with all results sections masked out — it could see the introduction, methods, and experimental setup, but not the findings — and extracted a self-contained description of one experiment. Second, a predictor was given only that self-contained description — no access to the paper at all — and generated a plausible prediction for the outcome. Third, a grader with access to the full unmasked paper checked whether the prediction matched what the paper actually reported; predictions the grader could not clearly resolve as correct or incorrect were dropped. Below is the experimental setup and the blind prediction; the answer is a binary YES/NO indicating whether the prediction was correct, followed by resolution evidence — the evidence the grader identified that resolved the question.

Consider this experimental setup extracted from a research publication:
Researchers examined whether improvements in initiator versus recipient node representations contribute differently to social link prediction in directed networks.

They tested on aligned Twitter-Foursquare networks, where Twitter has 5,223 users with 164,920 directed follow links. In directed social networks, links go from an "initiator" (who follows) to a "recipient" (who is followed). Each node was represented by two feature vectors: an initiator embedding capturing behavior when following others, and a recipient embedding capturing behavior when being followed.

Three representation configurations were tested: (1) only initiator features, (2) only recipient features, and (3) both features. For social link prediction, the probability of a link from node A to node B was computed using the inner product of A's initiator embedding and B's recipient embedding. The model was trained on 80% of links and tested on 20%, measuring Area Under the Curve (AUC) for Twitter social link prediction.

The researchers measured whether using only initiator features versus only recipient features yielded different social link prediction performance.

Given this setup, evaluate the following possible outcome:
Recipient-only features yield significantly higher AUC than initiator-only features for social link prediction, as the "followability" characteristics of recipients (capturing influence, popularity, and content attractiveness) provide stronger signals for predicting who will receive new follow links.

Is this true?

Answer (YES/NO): NO